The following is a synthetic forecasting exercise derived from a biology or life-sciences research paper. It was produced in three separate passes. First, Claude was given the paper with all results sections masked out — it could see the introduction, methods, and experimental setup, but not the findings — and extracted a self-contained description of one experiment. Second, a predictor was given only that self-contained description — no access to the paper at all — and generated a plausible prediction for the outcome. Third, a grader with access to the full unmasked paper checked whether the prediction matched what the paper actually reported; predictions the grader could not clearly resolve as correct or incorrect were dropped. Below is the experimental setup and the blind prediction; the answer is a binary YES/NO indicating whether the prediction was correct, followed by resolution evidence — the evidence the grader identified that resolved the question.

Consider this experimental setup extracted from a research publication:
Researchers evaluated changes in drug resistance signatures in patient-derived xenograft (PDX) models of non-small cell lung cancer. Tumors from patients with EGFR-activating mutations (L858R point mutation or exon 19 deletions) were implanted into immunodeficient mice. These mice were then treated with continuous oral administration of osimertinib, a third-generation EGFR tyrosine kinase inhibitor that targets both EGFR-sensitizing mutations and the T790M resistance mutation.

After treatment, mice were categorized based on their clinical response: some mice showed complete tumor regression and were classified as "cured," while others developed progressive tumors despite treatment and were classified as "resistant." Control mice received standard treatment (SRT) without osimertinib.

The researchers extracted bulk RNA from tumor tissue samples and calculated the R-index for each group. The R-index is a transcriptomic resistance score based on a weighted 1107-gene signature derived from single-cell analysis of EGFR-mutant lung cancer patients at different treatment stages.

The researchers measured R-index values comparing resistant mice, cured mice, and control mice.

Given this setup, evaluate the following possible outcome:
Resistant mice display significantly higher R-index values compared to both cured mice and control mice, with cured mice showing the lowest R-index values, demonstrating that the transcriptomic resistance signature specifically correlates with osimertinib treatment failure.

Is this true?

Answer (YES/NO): YES